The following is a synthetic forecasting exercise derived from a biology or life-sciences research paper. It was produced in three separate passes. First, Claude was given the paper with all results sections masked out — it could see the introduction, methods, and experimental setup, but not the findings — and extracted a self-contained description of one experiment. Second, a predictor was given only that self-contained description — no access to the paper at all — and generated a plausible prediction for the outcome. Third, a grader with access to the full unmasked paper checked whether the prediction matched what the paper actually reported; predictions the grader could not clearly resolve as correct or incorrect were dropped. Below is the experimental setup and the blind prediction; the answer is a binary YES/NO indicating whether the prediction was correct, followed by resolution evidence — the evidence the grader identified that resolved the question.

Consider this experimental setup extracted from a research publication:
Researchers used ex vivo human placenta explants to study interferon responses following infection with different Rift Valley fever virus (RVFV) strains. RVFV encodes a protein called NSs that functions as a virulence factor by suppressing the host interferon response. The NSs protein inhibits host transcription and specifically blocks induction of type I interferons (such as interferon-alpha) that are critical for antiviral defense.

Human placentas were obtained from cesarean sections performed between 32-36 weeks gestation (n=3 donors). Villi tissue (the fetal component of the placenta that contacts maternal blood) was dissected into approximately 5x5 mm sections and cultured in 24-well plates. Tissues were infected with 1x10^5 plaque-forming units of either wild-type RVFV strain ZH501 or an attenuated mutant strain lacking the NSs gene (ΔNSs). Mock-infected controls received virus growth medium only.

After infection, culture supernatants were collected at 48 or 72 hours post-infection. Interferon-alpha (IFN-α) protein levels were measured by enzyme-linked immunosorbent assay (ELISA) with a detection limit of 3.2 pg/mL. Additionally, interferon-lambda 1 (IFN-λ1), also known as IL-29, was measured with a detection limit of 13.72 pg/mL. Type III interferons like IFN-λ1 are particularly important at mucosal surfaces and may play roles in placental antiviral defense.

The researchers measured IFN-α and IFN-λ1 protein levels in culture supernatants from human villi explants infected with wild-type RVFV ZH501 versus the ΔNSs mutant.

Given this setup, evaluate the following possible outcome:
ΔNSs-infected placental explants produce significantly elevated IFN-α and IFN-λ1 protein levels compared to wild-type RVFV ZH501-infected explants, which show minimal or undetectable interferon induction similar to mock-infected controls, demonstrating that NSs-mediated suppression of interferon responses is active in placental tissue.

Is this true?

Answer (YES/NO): YES